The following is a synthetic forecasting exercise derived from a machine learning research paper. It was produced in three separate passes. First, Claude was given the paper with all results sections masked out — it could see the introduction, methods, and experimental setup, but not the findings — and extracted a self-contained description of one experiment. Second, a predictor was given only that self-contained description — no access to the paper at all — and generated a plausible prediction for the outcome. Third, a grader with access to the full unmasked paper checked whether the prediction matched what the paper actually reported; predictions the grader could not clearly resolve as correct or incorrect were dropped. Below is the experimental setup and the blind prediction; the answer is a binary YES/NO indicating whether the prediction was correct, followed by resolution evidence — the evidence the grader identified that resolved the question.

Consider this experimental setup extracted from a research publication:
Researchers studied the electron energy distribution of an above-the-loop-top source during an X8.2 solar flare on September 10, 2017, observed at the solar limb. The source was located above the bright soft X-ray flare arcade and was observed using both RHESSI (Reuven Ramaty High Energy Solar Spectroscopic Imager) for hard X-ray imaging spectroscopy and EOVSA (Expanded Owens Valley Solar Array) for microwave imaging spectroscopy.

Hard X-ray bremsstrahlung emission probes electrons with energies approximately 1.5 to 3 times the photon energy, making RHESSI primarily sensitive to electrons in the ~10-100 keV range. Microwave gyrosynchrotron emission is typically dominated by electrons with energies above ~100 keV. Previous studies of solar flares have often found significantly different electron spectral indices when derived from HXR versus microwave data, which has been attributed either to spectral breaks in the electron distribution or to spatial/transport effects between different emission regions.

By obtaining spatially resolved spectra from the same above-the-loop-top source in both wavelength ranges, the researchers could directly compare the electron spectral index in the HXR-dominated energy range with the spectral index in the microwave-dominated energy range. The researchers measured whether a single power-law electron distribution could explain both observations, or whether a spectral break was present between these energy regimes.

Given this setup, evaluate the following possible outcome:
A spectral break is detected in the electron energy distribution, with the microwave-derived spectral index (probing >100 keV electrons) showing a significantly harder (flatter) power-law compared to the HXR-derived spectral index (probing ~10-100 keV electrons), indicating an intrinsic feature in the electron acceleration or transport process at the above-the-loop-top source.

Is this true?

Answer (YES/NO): NO